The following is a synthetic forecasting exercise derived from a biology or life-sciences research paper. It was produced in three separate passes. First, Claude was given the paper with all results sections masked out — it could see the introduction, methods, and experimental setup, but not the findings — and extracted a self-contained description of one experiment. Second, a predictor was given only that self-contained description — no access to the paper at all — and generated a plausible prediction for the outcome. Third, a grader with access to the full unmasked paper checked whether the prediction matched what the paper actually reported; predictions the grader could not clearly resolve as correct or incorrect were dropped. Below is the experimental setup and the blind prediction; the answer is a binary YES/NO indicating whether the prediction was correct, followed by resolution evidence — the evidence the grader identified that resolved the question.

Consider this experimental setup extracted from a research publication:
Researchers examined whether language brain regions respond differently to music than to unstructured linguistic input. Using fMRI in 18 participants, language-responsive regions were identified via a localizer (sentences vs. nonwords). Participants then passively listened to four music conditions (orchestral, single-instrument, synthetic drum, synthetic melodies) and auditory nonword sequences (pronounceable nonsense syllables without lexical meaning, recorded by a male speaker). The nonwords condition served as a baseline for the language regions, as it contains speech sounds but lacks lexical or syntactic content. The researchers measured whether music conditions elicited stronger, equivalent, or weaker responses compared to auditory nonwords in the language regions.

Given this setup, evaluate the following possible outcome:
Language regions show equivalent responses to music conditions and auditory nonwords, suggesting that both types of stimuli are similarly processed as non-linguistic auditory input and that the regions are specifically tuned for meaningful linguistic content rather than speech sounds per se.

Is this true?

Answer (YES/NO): NO